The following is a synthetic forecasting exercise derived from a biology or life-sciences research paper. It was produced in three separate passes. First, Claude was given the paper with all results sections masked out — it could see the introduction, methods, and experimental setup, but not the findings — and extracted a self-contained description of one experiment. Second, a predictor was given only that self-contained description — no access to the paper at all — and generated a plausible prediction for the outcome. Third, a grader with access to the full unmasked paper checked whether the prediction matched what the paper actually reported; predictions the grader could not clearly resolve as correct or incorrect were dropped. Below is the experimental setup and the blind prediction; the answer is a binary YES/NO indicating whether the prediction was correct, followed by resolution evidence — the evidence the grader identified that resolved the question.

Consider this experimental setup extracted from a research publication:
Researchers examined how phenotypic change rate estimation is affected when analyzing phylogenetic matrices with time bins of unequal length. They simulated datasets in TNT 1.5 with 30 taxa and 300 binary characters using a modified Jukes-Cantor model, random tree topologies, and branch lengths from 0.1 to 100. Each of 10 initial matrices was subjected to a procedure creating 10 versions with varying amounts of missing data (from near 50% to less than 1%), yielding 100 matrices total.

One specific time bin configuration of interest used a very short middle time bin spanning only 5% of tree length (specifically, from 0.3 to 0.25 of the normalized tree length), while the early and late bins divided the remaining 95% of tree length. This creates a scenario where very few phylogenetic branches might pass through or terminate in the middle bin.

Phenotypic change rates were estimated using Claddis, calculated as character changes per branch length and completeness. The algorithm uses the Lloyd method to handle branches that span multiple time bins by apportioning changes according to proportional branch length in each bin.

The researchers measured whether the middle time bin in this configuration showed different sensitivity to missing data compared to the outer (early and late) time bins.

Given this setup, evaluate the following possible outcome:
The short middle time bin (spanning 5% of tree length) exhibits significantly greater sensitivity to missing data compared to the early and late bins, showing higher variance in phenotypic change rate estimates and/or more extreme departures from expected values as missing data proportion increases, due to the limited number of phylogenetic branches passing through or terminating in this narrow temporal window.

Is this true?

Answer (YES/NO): YES